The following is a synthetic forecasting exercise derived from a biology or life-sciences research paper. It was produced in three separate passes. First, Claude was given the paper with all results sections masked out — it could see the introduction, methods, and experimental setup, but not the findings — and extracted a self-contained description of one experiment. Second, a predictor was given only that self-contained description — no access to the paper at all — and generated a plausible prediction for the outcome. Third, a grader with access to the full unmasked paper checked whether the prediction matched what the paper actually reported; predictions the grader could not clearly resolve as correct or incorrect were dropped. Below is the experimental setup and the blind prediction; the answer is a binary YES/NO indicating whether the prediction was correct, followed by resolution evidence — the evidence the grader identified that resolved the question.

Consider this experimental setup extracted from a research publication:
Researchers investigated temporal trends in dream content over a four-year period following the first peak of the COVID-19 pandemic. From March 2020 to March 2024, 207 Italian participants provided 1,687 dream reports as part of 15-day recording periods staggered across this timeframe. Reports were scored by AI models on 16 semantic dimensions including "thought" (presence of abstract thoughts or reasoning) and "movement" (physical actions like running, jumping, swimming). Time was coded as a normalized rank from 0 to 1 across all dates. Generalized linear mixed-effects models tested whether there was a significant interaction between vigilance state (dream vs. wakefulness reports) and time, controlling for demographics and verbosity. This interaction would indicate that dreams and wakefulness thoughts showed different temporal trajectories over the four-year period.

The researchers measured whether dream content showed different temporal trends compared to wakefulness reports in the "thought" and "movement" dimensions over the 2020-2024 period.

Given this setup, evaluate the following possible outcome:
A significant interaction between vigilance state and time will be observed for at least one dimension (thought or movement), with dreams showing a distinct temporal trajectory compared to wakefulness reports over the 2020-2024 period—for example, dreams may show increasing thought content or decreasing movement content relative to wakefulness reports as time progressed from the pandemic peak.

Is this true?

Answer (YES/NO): YES